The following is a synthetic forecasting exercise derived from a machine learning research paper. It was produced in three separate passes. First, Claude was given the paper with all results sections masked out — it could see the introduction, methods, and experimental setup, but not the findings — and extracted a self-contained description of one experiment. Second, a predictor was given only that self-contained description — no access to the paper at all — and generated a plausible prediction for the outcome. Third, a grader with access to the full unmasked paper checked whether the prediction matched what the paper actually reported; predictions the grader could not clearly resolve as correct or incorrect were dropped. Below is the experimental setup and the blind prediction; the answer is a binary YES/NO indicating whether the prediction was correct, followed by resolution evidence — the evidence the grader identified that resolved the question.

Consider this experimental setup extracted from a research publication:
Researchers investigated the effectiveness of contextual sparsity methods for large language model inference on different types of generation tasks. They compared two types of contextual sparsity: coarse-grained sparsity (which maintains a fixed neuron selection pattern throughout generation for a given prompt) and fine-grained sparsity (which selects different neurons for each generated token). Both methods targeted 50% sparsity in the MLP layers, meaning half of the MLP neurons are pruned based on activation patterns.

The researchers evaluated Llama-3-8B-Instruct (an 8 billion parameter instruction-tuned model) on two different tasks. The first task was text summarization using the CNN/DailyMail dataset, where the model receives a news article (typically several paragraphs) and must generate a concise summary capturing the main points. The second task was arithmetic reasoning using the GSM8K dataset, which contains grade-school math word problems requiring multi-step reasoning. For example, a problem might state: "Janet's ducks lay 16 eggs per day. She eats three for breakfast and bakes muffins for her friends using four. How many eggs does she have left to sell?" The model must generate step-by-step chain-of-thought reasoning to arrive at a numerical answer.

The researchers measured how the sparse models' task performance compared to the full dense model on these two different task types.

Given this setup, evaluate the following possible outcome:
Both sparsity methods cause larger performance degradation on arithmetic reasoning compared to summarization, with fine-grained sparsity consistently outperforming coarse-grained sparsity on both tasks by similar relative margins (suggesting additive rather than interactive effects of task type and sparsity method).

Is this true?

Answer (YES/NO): NO